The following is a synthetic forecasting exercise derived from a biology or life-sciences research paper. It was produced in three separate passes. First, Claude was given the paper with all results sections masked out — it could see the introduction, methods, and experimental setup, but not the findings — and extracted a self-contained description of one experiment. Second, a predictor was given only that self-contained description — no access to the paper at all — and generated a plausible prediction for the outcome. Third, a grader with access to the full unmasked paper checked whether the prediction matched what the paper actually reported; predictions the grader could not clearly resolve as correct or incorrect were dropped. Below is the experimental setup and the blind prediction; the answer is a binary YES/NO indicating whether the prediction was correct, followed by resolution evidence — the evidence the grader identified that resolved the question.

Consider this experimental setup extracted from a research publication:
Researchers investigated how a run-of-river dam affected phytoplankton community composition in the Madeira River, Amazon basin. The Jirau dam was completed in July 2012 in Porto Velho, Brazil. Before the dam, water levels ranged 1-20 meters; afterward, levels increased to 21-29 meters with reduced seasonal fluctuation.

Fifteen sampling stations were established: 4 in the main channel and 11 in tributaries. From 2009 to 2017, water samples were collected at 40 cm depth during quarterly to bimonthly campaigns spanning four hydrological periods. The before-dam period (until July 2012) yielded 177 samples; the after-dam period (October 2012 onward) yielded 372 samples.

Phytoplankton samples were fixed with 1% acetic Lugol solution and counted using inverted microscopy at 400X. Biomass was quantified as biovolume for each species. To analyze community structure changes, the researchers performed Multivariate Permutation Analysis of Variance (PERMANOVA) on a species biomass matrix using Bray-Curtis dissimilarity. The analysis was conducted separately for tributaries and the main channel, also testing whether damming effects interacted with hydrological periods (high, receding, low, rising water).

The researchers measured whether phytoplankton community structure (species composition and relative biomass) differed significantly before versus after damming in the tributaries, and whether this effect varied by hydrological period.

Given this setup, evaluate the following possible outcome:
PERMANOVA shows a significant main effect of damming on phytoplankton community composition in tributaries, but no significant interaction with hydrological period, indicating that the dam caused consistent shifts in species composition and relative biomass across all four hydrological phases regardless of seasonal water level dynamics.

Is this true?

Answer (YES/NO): YES